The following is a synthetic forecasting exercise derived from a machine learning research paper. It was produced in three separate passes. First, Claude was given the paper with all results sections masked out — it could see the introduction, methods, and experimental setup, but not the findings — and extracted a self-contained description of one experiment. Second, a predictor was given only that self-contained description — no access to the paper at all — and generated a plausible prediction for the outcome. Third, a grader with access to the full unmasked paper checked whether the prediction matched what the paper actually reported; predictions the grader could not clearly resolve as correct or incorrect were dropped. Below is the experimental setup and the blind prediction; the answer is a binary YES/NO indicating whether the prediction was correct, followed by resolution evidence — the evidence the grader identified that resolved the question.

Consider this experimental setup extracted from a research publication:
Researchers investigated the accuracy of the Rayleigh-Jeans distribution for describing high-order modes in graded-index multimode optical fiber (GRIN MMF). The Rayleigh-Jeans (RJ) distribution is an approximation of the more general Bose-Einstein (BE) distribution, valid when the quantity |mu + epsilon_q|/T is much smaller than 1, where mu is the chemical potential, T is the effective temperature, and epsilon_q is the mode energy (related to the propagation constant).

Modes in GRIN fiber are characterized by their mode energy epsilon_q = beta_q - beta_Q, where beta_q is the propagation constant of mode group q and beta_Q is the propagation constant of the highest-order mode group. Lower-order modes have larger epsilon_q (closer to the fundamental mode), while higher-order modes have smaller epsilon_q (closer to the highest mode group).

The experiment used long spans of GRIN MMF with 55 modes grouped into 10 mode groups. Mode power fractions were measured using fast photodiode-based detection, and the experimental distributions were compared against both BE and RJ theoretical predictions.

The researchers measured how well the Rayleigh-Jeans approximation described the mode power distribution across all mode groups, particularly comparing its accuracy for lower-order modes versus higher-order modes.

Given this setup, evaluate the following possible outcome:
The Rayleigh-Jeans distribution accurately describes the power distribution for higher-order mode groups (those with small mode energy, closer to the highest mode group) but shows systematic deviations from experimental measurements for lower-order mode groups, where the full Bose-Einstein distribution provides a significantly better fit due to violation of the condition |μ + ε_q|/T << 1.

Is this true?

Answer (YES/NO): NO